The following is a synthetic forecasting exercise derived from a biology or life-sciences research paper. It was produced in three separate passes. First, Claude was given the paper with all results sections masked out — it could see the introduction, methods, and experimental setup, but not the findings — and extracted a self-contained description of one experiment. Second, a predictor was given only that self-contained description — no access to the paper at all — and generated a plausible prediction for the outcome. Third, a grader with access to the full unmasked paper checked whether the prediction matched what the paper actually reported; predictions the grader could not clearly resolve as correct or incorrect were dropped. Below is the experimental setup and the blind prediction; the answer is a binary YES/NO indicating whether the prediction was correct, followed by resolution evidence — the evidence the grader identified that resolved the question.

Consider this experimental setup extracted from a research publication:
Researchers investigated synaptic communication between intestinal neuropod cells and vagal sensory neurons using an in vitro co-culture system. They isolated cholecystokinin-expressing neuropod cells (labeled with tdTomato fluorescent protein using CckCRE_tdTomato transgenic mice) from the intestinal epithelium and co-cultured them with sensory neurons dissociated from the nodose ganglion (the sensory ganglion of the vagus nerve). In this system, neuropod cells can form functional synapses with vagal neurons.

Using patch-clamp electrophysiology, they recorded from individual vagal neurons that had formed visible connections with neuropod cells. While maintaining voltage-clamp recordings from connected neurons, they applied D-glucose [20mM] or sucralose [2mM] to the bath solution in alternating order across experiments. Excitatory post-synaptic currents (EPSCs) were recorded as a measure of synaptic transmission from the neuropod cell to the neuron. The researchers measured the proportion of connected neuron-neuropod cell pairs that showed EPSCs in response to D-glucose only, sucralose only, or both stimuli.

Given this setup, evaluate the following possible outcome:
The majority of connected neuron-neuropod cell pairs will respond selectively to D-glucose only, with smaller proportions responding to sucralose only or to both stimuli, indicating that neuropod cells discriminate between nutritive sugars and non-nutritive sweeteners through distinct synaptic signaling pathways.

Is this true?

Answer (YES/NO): NO